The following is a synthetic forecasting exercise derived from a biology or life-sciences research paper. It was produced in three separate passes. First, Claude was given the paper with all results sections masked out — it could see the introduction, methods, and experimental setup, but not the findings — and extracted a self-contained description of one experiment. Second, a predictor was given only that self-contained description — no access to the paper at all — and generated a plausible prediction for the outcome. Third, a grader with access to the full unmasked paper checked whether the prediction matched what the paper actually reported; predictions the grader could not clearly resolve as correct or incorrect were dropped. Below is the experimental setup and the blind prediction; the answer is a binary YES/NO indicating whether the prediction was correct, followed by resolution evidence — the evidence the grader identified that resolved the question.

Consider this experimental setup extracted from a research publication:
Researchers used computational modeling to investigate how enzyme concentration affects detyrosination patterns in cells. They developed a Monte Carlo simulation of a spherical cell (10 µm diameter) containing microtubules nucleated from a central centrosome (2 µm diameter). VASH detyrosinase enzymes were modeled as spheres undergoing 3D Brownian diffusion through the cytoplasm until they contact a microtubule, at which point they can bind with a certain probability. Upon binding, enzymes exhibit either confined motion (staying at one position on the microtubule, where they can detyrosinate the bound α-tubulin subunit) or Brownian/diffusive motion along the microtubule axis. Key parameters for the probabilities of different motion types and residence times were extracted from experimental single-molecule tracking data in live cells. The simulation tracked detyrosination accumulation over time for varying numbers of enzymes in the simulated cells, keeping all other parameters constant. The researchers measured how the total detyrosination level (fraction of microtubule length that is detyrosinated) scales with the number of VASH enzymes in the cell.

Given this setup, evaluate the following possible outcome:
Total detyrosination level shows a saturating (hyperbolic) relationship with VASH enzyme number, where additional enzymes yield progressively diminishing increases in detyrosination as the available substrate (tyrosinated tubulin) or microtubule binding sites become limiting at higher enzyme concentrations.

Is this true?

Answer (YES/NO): NO